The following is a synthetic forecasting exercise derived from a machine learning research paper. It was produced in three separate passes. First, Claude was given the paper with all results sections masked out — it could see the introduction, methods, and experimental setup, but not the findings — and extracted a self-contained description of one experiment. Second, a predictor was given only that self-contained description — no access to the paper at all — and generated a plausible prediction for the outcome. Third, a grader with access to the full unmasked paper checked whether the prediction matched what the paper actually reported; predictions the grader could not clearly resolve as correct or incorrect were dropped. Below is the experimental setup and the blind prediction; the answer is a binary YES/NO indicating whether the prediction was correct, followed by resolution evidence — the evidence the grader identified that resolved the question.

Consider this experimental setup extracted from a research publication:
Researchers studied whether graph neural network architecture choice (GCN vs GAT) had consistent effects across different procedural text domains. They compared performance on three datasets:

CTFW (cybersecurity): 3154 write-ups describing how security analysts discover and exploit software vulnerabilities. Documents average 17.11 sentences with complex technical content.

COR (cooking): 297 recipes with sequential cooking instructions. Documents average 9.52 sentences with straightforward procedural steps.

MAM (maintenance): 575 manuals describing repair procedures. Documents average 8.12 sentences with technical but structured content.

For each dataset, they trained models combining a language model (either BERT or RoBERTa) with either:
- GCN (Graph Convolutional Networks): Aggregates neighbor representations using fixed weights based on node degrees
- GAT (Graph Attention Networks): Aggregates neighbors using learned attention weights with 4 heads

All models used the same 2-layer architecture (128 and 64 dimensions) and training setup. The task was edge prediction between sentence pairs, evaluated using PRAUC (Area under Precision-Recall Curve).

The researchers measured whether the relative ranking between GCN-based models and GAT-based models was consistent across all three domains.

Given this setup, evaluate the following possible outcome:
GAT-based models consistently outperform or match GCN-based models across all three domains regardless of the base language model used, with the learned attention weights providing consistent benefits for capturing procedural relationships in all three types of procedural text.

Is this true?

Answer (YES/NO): NO